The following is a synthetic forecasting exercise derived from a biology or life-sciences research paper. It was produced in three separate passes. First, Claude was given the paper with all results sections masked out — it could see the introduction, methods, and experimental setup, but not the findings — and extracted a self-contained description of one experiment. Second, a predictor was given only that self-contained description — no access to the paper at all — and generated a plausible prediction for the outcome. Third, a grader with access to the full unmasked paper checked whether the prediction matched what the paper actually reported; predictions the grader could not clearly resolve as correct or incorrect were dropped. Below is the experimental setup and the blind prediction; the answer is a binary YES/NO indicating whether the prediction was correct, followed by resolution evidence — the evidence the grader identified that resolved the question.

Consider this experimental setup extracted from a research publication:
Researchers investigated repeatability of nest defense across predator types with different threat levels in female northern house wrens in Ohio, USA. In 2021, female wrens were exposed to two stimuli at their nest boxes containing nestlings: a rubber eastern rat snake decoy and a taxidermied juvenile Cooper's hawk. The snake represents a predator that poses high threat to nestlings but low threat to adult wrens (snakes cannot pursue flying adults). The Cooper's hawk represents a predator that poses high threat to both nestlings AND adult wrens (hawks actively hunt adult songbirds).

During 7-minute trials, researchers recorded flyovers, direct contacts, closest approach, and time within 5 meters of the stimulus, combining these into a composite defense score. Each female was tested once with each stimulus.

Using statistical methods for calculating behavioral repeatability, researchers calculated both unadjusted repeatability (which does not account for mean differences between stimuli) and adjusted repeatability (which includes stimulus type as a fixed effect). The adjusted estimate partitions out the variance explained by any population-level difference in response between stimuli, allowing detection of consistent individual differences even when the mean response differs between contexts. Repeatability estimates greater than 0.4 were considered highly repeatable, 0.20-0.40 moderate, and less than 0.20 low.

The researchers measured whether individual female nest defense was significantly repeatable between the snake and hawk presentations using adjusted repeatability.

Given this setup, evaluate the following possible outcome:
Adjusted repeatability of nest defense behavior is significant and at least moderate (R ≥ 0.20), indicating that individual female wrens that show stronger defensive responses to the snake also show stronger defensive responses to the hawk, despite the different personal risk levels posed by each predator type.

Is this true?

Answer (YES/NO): NO